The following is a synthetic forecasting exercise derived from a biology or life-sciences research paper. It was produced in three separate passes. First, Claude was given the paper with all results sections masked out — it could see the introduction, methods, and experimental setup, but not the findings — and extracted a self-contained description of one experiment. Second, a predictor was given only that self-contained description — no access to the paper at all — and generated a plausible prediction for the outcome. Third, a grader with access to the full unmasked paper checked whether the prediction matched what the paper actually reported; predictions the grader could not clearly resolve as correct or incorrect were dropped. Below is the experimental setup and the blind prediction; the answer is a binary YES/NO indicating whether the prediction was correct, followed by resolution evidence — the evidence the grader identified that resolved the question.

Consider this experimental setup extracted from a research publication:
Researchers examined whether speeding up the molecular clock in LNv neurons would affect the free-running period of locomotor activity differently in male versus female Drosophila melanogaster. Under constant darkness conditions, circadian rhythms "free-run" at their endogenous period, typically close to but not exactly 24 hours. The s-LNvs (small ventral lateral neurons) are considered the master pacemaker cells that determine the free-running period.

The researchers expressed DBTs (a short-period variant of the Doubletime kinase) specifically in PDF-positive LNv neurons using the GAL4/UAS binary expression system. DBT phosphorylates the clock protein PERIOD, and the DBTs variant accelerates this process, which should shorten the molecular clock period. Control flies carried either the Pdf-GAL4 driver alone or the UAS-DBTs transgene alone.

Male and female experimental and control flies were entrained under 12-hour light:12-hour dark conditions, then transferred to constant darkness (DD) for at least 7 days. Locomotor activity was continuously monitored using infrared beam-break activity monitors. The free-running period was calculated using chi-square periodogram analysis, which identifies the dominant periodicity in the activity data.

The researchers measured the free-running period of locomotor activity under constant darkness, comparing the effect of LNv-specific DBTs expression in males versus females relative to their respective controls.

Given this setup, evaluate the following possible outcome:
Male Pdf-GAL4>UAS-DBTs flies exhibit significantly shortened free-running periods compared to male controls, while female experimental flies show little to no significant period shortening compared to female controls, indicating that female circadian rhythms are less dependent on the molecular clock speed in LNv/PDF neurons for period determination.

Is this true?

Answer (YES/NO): NO